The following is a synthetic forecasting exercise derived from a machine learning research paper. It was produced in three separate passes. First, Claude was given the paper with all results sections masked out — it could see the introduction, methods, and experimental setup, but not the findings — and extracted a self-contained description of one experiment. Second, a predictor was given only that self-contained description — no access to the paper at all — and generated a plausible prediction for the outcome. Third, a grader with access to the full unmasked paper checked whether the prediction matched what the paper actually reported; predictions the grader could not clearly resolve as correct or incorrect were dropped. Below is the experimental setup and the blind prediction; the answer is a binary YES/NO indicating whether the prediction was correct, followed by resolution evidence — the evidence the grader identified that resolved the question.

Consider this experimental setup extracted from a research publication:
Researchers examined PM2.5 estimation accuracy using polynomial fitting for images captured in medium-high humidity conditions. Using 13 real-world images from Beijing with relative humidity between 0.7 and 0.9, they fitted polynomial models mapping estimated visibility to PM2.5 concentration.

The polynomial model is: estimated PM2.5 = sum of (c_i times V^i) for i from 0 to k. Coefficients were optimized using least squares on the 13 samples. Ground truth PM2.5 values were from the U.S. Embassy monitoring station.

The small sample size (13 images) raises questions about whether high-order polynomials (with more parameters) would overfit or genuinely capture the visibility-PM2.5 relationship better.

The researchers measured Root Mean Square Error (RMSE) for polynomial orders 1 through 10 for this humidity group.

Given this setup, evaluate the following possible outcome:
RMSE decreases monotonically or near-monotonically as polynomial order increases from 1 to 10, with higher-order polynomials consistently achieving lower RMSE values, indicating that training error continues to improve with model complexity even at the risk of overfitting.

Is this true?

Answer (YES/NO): YES